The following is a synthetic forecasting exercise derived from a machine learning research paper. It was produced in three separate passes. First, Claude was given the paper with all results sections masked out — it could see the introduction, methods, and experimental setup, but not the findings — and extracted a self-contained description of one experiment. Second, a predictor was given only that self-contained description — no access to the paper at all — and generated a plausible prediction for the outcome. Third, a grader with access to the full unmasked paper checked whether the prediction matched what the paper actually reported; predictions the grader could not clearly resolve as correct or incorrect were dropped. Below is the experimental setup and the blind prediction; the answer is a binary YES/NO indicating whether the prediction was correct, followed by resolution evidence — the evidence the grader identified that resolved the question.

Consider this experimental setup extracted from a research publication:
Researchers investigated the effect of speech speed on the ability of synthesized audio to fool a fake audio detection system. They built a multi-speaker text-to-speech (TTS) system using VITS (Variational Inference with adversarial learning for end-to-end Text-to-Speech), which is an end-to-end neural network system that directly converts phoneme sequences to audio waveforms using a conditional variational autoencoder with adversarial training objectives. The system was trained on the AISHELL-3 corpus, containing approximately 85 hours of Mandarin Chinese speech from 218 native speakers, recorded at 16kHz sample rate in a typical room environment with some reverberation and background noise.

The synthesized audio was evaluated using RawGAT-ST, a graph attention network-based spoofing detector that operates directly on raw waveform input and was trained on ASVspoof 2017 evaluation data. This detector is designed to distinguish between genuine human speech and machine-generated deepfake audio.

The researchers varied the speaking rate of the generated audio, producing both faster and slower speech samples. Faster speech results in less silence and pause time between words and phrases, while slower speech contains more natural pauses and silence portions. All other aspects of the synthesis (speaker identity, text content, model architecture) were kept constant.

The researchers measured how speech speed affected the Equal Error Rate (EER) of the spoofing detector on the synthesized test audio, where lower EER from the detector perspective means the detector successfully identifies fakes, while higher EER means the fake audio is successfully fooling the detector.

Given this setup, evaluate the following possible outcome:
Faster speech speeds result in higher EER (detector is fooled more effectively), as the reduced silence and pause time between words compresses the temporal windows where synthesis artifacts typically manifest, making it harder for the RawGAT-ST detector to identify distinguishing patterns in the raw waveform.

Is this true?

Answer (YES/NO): YES